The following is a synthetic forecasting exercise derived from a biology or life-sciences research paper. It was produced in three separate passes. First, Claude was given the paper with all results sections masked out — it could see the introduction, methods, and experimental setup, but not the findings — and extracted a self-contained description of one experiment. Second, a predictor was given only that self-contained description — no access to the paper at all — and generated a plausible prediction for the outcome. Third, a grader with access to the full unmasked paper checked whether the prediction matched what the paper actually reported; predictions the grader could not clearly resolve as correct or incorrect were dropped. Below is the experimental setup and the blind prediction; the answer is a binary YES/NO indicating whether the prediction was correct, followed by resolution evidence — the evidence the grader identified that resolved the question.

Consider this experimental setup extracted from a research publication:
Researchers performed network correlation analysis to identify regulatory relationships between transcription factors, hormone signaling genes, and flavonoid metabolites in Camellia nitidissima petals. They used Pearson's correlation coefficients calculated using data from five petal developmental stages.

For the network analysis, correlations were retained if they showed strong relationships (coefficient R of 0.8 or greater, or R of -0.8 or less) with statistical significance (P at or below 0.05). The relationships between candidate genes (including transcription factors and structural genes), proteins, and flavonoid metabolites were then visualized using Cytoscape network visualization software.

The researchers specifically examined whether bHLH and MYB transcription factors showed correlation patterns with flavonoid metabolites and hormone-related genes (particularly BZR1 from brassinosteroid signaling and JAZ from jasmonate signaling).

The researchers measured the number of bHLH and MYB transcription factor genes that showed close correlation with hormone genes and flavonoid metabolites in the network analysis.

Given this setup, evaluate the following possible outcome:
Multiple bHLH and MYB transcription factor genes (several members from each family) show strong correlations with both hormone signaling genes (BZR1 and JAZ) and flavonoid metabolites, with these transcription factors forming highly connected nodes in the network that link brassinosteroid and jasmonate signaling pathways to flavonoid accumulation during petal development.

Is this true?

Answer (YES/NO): YES